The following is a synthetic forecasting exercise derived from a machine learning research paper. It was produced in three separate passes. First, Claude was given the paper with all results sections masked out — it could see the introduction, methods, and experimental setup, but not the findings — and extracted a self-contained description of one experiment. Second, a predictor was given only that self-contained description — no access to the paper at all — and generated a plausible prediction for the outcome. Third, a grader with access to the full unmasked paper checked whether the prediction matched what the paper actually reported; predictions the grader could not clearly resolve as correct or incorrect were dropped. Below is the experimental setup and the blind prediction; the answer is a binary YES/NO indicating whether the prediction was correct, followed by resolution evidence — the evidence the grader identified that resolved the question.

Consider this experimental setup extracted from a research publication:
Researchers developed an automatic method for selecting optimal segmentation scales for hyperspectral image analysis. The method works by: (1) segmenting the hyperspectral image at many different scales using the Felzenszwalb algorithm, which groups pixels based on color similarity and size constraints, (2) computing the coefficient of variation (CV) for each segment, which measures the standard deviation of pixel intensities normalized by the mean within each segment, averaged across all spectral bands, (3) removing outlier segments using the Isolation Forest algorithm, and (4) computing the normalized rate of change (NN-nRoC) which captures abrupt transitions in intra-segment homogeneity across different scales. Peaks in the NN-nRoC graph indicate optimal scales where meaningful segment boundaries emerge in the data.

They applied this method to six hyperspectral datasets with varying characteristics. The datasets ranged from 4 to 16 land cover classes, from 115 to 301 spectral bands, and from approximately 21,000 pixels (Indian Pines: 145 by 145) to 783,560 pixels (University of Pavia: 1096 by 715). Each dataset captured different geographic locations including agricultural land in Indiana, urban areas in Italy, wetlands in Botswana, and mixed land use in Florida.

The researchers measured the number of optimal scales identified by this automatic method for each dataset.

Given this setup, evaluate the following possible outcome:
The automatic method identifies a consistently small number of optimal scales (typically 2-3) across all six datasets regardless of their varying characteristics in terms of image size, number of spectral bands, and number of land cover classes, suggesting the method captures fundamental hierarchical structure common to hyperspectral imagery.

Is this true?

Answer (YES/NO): NO